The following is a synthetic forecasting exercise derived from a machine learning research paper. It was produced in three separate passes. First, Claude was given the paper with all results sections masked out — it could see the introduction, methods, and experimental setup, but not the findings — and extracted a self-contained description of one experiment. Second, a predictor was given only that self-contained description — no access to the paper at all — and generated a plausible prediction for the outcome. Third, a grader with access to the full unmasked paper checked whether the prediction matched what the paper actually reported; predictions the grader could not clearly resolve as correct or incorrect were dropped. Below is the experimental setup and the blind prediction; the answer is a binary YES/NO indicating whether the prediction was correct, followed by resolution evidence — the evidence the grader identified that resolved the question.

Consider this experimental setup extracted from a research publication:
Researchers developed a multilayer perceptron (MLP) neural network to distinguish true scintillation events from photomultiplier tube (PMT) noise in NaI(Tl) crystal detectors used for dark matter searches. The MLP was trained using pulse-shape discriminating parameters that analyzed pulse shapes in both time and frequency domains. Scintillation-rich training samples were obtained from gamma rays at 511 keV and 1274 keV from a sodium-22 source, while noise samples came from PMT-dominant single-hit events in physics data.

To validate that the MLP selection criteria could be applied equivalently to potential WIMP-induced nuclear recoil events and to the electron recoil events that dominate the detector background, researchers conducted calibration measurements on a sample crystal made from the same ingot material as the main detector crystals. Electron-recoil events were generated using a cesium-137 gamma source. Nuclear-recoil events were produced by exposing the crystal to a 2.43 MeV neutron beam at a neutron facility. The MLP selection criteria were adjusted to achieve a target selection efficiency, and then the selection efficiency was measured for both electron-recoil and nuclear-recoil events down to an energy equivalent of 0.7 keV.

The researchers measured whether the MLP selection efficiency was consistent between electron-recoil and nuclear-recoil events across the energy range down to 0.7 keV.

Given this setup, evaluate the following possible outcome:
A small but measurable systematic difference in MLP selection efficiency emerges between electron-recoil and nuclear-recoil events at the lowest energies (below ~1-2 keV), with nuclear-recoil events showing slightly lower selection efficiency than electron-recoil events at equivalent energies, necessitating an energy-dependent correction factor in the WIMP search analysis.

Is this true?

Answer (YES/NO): NO